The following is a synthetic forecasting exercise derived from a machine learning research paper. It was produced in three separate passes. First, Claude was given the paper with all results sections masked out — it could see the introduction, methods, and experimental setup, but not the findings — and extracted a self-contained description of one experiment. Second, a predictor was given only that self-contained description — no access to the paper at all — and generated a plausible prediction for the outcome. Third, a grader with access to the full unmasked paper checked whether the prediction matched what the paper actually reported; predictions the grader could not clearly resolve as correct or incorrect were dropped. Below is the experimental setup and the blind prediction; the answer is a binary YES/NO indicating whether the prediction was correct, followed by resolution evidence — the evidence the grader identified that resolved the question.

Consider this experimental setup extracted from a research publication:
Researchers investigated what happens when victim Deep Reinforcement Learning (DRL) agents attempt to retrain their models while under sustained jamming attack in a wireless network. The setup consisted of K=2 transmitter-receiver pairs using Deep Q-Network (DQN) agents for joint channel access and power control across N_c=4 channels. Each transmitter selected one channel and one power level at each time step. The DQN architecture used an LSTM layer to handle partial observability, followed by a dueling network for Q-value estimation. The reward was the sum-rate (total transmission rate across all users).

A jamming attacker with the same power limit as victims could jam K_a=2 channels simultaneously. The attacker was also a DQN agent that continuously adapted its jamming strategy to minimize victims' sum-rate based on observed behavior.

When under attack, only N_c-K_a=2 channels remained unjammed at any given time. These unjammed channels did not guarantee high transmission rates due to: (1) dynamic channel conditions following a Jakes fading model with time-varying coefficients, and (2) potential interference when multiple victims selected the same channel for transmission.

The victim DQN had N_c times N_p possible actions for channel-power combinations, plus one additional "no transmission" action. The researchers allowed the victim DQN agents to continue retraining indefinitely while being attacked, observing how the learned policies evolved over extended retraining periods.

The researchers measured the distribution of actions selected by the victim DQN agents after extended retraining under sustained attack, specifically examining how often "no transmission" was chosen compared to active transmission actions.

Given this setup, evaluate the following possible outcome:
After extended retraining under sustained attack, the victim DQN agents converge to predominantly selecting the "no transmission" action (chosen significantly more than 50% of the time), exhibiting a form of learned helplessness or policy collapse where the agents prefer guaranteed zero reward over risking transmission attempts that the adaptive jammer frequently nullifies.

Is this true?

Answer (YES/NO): YES